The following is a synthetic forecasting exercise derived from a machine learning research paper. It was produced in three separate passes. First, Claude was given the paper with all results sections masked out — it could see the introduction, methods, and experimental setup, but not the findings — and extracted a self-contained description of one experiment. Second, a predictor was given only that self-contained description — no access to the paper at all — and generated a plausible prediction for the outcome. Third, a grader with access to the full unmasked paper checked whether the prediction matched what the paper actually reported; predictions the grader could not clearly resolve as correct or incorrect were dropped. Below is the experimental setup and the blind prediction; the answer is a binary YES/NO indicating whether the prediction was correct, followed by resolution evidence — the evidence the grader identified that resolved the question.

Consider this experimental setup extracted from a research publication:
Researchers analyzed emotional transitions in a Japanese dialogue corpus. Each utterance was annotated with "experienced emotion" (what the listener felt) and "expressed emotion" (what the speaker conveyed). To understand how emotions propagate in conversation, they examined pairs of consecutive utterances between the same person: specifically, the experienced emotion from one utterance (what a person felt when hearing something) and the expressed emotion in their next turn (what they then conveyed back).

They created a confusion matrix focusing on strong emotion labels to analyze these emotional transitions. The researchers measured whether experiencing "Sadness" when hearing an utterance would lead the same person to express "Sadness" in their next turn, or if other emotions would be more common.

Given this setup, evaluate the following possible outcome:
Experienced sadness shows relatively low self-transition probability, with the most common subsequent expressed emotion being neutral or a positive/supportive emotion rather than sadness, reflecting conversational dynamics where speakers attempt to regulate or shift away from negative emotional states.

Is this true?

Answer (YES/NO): NO